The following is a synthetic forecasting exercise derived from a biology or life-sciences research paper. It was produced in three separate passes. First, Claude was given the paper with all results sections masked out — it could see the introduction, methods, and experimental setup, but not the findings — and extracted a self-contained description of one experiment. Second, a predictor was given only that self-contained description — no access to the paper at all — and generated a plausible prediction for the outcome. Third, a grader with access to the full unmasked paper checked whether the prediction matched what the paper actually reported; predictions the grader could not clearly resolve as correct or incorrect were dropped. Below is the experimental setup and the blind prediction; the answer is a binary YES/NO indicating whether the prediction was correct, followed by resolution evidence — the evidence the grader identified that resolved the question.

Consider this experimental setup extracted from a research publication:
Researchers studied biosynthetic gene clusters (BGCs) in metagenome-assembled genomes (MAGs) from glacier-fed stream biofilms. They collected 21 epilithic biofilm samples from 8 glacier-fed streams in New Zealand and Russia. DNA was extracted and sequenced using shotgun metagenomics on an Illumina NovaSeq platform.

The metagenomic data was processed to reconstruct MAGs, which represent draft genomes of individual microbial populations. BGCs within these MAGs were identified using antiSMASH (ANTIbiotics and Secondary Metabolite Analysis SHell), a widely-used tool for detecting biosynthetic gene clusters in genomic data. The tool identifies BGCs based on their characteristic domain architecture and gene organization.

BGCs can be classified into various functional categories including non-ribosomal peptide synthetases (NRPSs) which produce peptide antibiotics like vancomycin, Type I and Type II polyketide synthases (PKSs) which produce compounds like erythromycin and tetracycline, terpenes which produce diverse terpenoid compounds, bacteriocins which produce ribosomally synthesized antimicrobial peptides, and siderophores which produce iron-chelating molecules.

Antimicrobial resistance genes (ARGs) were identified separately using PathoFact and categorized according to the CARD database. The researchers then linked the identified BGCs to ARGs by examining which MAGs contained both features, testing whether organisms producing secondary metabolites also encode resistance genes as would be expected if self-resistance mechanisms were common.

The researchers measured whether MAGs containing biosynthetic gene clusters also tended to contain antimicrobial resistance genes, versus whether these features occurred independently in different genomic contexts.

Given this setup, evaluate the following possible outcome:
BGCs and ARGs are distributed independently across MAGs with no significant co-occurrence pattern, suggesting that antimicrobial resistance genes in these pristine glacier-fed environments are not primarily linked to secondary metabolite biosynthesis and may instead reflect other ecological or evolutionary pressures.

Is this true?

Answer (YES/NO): NO